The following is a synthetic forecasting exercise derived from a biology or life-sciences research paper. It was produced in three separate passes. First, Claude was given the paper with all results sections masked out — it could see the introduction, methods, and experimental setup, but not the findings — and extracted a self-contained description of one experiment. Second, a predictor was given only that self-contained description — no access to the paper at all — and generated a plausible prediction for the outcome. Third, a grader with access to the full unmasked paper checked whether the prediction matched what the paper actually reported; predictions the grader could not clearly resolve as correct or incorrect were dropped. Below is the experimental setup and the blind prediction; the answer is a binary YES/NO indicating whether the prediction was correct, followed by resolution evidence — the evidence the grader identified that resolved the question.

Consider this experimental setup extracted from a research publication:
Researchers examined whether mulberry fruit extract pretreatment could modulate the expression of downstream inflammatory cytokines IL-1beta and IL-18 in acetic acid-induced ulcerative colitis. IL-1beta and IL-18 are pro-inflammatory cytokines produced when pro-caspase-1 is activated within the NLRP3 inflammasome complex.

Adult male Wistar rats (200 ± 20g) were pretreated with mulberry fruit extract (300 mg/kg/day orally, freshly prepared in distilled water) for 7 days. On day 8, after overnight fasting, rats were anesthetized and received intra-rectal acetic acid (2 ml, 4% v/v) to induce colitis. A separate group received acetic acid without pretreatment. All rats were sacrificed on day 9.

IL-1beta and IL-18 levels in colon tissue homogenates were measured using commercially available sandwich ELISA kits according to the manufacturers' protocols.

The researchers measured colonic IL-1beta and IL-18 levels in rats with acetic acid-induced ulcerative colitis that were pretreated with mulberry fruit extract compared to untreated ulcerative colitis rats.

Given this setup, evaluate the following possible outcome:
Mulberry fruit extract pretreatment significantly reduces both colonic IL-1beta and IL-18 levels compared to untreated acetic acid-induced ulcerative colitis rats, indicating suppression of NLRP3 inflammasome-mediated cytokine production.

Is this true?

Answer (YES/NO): YES